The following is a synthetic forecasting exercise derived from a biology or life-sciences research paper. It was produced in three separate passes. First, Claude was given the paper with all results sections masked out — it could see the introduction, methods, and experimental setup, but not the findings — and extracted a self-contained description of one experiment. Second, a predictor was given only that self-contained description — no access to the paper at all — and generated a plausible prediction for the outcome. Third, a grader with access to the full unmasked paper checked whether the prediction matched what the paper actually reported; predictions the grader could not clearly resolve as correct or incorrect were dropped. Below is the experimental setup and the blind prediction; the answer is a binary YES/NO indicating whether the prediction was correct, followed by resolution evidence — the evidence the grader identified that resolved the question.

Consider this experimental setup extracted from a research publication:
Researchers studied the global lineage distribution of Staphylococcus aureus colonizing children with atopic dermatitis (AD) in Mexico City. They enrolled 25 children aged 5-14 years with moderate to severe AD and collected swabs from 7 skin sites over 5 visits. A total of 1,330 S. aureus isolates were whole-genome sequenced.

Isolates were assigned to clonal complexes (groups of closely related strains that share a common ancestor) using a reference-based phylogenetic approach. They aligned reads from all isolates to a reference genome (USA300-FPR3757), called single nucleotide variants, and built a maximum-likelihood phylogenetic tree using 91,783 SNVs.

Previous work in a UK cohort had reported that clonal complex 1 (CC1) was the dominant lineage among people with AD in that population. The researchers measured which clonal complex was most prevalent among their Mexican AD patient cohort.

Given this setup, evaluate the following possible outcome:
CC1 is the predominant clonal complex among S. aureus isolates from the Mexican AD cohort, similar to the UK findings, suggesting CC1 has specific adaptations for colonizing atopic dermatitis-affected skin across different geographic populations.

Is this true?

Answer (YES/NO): NO